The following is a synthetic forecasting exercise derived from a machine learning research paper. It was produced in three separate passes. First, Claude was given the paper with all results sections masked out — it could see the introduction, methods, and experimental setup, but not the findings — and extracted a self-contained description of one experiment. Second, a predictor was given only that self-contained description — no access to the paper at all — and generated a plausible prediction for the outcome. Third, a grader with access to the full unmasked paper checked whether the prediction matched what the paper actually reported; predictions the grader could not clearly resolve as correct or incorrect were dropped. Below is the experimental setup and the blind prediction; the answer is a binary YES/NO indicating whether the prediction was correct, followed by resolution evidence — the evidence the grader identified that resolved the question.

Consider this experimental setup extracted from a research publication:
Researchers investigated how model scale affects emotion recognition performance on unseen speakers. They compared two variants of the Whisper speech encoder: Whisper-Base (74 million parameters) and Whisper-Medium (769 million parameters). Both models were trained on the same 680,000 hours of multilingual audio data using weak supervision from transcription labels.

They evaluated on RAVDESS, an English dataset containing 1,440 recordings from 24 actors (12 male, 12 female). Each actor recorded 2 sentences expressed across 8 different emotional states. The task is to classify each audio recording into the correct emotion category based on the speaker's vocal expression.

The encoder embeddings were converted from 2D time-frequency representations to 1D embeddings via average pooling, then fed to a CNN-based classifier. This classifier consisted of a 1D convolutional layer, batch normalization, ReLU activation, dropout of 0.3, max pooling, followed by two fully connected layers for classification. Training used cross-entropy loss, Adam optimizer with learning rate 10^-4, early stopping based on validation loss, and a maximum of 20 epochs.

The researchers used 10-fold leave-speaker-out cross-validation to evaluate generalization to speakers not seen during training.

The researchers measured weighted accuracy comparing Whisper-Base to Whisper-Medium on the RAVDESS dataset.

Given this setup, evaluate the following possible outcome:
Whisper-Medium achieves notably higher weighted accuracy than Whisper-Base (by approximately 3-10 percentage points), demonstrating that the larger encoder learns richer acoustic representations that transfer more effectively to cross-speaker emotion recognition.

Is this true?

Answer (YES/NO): NO